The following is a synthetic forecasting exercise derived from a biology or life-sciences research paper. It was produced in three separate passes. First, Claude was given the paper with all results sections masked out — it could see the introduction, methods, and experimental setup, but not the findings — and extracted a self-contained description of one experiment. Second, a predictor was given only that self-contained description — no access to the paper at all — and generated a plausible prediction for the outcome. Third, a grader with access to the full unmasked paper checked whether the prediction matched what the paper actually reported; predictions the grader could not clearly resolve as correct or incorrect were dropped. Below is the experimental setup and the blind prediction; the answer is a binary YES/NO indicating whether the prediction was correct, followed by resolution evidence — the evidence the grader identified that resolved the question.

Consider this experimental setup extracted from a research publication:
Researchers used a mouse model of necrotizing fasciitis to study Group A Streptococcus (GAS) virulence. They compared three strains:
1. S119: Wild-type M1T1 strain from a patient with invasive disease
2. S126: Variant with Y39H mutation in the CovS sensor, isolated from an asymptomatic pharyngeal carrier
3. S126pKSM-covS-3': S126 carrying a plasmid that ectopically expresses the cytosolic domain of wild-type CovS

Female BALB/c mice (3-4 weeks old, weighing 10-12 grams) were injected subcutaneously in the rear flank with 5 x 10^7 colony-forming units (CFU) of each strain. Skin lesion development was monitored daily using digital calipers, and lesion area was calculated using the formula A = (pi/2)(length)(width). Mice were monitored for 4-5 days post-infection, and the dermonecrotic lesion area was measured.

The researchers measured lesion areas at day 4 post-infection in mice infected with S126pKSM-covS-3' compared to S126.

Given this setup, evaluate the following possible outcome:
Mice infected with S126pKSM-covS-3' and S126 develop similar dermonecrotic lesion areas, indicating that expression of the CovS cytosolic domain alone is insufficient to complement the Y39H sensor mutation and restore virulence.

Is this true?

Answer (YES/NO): NO